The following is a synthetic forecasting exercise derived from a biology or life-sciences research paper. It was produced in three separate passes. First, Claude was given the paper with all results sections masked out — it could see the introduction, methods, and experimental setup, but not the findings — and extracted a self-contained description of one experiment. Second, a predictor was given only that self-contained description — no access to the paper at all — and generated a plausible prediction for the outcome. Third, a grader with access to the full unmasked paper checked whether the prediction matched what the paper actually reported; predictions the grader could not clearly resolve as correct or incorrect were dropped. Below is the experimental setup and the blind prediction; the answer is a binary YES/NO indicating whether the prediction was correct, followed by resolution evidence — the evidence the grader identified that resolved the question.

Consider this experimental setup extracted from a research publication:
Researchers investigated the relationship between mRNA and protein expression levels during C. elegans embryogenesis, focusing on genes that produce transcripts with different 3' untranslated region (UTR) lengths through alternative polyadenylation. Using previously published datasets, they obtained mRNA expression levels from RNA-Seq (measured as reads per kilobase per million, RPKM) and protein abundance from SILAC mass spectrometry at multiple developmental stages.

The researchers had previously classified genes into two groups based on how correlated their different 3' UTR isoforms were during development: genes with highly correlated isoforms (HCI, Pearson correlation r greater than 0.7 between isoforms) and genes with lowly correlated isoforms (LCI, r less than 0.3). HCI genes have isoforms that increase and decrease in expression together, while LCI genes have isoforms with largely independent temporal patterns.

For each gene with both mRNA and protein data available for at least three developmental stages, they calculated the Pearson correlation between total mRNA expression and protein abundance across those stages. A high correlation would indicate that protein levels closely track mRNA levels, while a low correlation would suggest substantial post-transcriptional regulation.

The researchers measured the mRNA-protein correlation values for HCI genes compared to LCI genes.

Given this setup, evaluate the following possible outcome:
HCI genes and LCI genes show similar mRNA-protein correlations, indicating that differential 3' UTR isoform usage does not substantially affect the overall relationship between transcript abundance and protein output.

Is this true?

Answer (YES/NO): NO